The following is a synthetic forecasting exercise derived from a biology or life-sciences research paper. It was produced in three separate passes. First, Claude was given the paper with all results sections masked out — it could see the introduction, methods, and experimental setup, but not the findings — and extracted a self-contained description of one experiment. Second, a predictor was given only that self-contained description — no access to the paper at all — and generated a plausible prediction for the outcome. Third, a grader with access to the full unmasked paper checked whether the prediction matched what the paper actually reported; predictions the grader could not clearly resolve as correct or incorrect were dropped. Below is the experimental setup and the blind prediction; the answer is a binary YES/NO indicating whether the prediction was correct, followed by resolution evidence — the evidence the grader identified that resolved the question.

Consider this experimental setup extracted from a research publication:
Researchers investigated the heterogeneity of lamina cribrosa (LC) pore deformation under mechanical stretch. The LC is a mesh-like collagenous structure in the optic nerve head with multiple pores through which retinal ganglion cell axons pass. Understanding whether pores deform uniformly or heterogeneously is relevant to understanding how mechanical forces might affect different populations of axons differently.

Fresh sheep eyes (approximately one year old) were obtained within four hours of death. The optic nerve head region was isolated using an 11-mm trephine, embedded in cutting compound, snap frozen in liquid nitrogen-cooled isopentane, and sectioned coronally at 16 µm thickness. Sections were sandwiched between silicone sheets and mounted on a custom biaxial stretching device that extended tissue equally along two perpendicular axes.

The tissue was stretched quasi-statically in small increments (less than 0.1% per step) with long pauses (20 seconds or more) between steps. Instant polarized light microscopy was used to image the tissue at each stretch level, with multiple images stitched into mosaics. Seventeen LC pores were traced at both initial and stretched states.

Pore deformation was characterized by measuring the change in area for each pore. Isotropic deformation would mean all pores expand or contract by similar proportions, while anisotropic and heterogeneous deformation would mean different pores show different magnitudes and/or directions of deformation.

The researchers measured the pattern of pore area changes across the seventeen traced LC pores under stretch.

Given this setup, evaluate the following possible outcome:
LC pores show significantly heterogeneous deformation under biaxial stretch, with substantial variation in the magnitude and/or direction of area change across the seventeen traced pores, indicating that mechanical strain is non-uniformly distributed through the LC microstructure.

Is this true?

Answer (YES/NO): YES